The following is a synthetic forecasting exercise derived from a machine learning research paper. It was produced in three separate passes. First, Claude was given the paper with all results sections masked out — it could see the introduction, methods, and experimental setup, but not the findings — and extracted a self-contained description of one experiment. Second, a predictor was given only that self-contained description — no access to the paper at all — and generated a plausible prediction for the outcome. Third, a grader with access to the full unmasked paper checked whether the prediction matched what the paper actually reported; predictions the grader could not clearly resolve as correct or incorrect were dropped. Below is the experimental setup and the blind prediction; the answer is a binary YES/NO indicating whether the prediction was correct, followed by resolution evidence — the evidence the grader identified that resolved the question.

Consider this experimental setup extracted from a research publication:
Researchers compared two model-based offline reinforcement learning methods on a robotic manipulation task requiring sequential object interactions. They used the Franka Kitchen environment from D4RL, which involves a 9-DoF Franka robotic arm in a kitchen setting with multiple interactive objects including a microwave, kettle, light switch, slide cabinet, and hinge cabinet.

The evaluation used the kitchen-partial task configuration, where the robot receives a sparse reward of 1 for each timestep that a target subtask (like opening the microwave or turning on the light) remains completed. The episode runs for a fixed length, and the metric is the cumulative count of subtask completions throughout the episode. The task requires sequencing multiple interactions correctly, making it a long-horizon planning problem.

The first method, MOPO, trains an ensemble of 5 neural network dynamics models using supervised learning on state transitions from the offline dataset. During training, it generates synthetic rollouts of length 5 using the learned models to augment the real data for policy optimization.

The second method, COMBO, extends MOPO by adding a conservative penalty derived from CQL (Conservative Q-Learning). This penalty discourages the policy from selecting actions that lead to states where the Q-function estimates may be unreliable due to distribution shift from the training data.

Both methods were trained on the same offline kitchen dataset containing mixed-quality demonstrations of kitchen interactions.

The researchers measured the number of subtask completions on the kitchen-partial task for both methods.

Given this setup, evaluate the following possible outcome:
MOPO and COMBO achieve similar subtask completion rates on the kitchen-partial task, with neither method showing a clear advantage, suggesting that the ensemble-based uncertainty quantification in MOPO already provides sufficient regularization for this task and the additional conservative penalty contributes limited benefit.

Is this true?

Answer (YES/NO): YES